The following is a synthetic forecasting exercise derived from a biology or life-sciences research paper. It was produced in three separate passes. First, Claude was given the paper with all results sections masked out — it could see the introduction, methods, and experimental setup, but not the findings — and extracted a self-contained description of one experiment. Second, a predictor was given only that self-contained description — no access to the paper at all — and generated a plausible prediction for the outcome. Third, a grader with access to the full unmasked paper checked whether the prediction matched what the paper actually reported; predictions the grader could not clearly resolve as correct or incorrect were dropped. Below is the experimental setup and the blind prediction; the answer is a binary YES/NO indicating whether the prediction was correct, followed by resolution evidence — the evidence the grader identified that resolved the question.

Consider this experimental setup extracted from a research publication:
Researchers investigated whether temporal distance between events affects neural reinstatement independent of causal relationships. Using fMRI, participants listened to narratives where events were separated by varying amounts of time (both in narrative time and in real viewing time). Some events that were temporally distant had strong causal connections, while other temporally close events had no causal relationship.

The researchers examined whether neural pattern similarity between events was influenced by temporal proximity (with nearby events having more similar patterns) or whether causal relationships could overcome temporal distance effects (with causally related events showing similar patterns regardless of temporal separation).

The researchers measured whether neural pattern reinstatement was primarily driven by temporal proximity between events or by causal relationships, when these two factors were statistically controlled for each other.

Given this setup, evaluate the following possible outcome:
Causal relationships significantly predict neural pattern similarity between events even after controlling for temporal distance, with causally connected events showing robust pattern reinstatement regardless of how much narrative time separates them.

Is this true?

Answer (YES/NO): YES